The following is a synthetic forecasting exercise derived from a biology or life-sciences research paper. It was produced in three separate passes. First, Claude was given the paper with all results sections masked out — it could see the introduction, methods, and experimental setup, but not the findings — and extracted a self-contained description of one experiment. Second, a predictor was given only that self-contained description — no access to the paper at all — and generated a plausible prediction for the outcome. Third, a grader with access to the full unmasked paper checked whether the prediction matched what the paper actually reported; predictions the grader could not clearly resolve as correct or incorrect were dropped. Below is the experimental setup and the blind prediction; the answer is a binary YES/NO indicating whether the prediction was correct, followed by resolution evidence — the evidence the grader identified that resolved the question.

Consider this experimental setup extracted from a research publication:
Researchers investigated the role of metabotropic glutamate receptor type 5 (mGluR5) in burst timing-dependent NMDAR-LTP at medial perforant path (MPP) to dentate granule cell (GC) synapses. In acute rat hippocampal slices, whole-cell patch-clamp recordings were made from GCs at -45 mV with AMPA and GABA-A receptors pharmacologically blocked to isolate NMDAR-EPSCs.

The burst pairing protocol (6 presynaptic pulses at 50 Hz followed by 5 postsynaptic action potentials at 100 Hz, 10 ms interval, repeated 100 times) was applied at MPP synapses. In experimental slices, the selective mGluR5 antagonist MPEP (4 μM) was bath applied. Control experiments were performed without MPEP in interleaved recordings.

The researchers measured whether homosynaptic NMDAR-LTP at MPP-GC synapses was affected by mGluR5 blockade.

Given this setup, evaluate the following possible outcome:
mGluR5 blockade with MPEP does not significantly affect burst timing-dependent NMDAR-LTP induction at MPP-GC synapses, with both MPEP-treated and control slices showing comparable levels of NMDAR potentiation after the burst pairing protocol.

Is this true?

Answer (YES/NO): NO